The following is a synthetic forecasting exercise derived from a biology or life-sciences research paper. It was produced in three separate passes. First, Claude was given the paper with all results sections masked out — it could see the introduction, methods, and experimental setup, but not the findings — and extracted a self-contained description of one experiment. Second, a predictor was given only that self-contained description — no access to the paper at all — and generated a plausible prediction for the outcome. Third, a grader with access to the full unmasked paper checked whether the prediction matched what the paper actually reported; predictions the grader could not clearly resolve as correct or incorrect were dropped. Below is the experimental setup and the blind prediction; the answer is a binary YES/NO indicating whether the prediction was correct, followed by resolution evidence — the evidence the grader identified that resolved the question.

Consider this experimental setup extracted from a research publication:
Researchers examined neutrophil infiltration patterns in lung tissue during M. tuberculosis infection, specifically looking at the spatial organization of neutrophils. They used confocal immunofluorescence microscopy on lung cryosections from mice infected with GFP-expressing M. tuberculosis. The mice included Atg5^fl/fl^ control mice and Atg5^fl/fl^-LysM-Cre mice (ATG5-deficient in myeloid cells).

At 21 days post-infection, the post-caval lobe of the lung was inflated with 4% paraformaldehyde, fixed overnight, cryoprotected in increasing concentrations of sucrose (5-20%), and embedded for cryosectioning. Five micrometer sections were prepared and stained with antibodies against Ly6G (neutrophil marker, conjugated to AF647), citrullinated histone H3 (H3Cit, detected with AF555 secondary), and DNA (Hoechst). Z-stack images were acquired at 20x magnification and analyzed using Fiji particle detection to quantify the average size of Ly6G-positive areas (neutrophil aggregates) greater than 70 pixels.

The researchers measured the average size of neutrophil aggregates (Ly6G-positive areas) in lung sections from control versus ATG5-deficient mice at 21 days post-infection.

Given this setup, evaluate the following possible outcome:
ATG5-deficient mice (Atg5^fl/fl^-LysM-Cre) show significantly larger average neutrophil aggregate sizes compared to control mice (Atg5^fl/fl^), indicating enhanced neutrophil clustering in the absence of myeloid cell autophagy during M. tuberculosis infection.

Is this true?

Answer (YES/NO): NO